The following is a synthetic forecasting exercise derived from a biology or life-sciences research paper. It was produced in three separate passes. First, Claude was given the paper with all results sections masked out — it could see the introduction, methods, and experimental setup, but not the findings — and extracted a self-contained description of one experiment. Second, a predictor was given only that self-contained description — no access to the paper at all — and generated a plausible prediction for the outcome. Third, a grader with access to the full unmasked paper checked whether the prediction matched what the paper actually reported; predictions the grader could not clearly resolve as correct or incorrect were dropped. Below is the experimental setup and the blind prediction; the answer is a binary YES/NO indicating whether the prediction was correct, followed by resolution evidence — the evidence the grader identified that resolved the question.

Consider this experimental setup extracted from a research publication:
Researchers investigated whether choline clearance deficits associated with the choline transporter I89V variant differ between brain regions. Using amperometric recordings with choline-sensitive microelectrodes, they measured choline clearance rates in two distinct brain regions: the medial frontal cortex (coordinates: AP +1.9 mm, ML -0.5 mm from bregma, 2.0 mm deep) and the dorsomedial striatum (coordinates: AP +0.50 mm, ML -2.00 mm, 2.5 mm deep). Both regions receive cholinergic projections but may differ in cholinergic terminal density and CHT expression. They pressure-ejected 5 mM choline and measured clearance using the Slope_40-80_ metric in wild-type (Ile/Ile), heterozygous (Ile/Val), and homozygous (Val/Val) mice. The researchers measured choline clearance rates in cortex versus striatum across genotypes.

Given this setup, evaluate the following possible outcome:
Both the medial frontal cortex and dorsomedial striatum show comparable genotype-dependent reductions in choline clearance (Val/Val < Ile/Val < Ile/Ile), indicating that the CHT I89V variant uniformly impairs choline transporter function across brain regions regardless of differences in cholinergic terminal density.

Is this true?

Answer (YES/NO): NO